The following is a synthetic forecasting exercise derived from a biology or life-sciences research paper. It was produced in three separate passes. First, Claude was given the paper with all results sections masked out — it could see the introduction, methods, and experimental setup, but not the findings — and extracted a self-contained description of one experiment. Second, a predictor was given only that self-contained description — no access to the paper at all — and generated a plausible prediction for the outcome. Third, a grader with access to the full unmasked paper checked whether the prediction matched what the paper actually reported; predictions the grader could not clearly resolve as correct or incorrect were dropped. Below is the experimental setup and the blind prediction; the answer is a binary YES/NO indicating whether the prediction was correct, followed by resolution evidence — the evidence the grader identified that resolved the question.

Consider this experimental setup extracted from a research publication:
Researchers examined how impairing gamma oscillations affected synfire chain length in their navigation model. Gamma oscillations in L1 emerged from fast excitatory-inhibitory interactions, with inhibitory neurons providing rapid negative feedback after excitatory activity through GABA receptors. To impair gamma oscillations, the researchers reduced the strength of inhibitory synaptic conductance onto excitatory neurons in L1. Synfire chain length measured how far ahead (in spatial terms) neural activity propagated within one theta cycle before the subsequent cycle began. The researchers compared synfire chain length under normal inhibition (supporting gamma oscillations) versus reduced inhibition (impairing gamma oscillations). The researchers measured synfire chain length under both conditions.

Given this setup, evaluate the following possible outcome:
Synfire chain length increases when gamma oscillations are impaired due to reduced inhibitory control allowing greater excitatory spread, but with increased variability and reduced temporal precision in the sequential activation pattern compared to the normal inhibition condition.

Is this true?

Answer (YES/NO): NO